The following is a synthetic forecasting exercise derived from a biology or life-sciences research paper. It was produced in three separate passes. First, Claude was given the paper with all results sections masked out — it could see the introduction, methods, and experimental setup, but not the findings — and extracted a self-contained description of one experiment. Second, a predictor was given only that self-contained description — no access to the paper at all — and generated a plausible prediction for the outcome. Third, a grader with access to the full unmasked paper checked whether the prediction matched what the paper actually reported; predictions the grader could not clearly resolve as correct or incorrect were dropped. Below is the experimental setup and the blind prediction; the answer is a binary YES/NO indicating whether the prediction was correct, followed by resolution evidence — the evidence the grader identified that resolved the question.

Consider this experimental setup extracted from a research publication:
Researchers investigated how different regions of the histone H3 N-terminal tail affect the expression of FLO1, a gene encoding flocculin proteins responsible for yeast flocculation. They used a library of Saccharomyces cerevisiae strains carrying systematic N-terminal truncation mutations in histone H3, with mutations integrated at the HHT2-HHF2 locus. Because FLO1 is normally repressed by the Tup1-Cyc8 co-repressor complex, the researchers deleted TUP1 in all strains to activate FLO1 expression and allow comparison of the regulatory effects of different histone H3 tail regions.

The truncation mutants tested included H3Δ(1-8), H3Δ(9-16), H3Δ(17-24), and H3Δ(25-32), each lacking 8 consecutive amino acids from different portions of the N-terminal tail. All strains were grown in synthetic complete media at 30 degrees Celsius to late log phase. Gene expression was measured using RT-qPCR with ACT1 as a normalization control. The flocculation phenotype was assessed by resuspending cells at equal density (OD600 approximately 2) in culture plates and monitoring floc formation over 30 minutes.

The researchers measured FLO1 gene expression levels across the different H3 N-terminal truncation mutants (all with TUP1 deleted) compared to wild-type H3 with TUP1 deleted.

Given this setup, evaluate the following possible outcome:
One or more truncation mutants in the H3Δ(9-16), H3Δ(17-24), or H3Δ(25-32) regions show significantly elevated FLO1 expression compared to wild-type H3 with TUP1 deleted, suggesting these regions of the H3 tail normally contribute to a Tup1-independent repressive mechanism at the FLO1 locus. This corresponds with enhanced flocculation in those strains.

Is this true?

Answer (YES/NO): YES